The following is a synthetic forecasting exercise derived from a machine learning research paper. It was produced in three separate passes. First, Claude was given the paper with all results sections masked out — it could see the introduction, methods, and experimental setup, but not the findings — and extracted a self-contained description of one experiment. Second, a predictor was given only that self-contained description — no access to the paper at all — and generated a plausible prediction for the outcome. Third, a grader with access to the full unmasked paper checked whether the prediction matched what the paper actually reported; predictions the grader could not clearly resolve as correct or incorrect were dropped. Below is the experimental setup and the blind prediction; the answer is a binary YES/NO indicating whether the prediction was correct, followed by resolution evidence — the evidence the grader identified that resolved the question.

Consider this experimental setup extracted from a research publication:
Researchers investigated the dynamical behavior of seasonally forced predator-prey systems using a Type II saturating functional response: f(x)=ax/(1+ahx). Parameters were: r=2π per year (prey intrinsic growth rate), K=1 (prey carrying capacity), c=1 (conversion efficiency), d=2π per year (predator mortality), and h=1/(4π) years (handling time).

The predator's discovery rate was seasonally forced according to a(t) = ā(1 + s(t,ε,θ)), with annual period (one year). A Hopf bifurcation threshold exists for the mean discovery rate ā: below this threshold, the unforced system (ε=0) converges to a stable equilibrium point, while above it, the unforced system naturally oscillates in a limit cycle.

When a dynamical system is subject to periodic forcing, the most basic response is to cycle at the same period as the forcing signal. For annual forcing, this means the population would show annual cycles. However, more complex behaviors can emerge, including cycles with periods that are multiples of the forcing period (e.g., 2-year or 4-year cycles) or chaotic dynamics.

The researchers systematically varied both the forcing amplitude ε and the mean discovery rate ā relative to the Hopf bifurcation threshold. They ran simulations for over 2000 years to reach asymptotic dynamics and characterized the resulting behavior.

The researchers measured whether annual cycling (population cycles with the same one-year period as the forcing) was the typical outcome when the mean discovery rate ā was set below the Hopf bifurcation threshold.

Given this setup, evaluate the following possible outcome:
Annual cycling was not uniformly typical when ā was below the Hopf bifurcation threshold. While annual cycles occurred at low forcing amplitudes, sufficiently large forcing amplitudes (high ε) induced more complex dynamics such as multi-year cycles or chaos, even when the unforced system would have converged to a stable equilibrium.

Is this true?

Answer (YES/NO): NO